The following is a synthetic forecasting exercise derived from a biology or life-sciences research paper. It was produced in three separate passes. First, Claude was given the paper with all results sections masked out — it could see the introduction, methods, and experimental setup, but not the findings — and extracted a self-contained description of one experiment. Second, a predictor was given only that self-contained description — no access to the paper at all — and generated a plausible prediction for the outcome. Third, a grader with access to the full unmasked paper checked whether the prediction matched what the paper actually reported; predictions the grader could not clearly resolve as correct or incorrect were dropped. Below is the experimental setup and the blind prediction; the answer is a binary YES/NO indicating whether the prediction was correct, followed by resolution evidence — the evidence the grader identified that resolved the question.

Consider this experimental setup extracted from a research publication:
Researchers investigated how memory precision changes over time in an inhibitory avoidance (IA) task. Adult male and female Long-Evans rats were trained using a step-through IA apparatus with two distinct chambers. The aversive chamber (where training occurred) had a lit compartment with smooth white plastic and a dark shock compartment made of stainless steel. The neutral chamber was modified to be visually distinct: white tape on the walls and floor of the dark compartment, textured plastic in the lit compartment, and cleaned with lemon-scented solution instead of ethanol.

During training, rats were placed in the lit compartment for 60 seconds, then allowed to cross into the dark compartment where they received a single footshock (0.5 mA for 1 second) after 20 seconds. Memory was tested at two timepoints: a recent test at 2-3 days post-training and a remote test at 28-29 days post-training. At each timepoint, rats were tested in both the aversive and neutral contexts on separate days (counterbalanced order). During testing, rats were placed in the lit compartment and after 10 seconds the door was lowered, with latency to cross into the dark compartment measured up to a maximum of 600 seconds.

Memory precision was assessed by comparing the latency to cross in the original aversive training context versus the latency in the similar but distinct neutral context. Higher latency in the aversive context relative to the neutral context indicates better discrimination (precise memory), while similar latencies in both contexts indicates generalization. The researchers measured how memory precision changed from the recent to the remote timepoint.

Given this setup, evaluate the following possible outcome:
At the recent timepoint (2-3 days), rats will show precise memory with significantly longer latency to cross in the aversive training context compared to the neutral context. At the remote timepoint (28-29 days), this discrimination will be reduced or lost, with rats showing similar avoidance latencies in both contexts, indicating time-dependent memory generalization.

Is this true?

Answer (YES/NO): YES